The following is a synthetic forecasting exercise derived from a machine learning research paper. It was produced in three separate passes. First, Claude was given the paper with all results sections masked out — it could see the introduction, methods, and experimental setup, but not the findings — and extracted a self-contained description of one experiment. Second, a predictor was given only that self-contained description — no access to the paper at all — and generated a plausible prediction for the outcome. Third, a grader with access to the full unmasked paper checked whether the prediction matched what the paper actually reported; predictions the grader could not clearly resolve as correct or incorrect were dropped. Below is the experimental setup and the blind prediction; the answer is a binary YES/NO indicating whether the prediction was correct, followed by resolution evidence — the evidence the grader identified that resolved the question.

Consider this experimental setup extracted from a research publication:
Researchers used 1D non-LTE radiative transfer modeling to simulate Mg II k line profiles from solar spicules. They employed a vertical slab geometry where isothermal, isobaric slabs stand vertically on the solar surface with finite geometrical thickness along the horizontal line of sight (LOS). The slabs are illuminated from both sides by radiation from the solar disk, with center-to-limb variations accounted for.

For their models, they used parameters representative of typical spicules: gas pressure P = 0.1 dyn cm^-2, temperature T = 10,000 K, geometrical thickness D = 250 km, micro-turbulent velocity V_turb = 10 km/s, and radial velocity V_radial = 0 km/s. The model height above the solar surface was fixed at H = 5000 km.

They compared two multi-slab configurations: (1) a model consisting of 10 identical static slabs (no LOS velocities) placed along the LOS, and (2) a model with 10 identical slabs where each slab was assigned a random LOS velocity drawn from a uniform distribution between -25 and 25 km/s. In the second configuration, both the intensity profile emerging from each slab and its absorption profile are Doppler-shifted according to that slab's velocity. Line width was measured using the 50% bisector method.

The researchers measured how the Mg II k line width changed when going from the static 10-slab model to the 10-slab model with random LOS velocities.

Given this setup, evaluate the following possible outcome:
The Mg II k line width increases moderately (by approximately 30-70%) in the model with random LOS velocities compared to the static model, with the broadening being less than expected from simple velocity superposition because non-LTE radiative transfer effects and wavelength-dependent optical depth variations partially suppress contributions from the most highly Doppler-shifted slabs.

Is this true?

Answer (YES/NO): NO